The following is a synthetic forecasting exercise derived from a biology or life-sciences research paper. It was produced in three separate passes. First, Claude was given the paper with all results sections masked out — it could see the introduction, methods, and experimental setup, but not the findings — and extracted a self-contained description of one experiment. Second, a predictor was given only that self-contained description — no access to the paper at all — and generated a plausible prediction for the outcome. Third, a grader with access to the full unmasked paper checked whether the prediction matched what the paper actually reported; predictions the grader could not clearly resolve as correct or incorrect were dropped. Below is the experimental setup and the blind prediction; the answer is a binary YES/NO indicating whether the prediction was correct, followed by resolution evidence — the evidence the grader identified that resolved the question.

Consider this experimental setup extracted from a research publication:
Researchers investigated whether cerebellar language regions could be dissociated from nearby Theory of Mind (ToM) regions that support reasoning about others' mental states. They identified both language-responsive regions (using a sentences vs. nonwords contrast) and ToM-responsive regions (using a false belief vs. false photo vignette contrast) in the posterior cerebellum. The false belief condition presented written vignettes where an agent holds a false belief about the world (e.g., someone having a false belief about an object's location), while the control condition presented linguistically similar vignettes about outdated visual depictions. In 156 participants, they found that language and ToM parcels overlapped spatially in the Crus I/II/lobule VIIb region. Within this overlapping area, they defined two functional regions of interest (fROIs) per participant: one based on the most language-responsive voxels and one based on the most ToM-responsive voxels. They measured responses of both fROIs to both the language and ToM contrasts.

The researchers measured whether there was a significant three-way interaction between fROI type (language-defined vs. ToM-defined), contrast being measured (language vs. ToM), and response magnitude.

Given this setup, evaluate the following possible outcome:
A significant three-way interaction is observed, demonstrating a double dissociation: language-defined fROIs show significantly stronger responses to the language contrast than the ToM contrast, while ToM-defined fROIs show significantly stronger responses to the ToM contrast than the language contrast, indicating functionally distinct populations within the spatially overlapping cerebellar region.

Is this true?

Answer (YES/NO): YES